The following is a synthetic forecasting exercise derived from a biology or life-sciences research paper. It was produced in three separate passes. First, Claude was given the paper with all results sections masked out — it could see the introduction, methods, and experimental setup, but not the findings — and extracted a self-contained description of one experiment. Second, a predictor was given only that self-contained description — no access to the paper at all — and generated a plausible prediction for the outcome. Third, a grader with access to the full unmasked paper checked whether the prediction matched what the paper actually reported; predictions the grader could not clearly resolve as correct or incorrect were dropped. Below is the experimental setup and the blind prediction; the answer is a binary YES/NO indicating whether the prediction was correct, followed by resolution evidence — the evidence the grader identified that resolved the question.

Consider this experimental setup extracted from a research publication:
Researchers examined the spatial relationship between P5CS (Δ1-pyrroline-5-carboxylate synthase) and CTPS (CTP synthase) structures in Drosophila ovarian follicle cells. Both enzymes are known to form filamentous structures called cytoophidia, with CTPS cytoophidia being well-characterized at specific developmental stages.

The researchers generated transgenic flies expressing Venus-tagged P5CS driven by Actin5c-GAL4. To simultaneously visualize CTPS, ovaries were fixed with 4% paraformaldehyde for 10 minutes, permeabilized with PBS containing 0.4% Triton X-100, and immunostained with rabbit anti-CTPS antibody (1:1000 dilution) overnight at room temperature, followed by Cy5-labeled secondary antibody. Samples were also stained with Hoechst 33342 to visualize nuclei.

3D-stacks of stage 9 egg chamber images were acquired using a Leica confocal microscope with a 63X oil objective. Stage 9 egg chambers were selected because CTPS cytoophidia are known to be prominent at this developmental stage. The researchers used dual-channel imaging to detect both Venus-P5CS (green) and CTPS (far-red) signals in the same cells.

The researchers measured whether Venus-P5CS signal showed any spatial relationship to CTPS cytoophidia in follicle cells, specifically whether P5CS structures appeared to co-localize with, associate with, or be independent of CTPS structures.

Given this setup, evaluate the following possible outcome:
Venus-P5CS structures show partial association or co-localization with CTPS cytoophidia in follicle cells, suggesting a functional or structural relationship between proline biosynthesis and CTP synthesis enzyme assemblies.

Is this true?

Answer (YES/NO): YES